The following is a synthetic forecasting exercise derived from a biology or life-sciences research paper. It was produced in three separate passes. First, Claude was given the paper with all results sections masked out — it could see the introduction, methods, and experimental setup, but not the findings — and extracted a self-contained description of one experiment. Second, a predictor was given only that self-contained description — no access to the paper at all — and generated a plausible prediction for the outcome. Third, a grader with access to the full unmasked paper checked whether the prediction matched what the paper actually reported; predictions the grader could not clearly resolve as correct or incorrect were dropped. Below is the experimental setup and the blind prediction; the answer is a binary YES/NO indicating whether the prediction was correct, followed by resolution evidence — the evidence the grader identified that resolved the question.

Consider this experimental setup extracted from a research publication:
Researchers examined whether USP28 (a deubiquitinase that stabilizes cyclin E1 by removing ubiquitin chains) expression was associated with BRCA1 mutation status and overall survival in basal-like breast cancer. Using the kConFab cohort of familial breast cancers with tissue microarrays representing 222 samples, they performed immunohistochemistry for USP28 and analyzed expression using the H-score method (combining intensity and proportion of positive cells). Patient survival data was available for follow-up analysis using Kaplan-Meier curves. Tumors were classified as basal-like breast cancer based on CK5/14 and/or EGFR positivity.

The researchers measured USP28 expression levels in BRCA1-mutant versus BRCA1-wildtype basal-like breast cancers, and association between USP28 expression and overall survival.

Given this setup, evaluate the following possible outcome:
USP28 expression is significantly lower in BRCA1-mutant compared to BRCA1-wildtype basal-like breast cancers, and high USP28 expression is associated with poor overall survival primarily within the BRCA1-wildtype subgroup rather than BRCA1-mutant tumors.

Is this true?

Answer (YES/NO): NO